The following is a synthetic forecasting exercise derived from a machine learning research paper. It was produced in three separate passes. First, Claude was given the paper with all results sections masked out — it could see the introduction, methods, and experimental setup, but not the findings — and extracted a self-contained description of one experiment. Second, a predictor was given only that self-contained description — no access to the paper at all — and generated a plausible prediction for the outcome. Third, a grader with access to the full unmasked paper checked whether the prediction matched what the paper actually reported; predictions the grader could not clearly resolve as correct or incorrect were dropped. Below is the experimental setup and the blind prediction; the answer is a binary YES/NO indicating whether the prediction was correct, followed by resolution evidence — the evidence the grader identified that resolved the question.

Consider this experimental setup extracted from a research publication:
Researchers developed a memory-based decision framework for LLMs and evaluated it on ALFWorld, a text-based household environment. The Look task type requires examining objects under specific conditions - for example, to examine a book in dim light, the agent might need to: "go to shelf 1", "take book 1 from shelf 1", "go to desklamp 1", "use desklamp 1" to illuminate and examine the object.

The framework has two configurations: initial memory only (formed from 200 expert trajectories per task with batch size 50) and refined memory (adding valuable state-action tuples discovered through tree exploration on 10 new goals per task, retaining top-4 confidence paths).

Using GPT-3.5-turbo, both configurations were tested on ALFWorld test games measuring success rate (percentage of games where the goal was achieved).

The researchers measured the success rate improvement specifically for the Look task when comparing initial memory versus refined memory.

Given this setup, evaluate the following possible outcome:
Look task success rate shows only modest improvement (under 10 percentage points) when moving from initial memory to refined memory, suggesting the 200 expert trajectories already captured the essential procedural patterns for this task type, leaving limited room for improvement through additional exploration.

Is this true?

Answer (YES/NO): YES